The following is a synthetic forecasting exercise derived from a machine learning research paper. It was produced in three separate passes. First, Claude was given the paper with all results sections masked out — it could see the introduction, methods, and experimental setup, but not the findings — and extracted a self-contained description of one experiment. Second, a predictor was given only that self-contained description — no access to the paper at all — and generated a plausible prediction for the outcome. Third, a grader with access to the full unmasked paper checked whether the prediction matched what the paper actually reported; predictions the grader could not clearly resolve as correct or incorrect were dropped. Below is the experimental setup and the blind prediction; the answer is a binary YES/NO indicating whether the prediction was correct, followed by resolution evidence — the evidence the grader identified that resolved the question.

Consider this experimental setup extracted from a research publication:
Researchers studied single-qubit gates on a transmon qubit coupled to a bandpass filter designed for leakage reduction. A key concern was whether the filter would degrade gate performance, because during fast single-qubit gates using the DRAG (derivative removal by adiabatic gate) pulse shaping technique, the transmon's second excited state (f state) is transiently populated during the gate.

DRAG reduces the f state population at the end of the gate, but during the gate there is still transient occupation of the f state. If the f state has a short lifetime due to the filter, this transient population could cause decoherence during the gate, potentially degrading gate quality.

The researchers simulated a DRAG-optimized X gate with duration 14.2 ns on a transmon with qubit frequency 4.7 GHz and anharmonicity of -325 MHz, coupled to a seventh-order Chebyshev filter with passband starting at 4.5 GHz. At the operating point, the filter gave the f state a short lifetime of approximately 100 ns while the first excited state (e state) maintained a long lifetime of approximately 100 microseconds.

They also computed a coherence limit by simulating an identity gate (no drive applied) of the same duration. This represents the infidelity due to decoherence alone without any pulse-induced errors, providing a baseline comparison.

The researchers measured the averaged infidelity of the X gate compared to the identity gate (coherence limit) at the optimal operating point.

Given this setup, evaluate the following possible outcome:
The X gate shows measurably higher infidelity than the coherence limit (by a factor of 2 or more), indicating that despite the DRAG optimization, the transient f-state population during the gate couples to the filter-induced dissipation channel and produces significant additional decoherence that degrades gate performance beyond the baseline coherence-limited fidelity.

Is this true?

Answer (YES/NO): NO